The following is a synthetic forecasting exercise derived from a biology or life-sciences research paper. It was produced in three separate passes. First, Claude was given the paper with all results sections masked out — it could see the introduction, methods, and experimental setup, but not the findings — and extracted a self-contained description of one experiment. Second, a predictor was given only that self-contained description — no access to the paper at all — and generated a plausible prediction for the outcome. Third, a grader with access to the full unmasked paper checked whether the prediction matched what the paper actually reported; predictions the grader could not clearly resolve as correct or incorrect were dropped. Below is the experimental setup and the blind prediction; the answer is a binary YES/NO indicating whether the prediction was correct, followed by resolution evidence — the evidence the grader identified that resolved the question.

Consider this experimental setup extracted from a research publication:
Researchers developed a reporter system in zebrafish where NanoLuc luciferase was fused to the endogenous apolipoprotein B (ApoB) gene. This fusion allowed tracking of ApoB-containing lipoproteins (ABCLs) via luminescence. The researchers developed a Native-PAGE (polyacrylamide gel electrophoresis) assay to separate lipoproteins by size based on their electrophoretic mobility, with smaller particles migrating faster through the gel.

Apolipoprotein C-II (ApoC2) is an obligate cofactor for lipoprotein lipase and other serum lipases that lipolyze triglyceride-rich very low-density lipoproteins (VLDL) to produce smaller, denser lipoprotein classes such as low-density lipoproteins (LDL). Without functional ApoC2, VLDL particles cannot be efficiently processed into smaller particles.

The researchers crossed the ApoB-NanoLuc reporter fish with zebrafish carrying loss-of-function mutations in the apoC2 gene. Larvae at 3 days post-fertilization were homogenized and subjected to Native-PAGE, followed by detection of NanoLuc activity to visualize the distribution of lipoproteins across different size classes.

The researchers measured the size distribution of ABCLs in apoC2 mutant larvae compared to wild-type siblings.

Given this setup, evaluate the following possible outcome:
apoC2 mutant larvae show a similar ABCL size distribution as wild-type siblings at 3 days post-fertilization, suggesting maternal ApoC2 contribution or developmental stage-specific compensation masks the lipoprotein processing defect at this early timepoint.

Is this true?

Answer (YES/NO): NO